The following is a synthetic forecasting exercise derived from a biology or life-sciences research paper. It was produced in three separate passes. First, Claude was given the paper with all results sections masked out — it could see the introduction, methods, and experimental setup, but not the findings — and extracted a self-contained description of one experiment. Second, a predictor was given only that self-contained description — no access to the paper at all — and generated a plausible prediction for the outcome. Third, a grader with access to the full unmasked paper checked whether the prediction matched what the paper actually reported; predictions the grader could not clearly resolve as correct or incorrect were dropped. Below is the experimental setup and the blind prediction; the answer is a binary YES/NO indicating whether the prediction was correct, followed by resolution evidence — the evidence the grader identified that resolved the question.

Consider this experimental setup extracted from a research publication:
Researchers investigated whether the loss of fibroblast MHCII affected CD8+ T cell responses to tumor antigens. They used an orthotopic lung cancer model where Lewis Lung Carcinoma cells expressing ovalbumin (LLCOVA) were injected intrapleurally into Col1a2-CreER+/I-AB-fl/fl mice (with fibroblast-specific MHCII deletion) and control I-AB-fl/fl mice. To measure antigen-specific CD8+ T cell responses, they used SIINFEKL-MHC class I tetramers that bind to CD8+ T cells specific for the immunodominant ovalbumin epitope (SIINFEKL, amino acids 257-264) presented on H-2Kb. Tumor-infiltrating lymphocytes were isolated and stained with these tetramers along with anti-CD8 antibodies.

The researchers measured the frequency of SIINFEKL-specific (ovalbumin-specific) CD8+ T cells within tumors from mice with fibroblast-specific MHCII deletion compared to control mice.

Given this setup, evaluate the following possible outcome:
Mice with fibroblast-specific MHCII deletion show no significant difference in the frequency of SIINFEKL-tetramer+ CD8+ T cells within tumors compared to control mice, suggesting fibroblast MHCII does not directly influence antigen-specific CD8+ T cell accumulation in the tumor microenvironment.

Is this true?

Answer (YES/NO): NO